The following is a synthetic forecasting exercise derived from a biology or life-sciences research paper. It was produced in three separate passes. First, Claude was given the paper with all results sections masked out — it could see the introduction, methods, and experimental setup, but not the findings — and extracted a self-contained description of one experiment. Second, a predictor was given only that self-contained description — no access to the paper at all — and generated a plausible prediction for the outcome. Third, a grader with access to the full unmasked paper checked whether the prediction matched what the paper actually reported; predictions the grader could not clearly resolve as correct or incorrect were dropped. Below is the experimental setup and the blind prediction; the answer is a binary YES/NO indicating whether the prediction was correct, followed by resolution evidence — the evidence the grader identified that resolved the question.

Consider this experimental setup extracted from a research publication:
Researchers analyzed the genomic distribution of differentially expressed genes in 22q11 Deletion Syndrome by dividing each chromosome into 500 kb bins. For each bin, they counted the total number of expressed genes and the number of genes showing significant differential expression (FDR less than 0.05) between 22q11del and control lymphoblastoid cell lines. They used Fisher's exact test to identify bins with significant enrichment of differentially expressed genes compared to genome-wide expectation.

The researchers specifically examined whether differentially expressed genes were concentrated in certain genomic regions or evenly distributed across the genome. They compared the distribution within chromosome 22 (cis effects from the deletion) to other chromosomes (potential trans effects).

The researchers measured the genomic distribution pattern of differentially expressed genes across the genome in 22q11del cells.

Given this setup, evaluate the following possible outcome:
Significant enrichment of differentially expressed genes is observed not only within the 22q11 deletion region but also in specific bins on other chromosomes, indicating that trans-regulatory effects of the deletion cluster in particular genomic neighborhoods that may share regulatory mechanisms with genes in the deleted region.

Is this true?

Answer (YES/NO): NO